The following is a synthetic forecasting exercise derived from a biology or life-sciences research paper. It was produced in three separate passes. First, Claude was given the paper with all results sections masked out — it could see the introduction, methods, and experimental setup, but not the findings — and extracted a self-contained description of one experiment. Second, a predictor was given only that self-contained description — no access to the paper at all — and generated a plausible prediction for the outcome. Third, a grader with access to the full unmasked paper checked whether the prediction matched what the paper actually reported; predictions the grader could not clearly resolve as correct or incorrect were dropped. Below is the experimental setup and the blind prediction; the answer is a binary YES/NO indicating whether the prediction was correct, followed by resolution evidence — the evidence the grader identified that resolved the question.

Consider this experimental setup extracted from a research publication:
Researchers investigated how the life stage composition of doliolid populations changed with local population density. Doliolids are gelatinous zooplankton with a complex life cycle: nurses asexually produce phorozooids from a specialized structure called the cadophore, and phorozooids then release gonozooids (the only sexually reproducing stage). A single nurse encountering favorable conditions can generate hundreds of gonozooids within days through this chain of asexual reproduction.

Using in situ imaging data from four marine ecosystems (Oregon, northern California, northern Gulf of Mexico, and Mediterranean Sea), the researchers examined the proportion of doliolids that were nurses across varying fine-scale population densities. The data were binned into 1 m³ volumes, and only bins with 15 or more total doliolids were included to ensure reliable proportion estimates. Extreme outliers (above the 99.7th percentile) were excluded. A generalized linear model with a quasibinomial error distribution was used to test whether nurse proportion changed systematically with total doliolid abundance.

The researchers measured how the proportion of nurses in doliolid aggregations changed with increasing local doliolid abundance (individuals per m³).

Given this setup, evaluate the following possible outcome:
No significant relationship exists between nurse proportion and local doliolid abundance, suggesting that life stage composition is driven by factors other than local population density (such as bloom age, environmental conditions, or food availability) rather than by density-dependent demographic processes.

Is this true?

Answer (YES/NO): NO